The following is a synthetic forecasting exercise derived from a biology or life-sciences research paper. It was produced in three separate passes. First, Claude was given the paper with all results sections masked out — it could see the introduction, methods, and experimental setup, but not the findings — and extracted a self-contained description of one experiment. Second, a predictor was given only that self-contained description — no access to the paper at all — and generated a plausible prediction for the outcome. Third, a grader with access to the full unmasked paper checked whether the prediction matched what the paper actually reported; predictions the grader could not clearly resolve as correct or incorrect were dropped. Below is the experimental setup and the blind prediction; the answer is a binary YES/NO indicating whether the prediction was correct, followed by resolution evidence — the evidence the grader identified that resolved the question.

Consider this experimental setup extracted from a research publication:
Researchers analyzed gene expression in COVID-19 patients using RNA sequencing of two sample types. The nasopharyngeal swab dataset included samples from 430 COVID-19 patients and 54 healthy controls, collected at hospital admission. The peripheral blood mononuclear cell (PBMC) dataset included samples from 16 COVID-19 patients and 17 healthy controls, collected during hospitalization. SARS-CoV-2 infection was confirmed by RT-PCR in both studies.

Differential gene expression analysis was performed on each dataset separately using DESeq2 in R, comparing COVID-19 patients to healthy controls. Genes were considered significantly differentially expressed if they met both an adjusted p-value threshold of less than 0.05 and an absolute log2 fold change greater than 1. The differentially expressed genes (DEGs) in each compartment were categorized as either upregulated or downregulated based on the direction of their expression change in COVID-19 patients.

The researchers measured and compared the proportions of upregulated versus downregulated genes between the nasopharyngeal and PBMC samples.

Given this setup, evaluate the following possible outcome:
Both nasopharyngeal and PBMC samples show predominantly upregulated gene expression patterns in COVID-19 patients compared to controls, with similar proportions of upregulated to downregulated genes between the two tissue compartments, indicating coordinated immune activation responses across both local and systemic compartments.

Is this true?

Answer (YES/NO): NO